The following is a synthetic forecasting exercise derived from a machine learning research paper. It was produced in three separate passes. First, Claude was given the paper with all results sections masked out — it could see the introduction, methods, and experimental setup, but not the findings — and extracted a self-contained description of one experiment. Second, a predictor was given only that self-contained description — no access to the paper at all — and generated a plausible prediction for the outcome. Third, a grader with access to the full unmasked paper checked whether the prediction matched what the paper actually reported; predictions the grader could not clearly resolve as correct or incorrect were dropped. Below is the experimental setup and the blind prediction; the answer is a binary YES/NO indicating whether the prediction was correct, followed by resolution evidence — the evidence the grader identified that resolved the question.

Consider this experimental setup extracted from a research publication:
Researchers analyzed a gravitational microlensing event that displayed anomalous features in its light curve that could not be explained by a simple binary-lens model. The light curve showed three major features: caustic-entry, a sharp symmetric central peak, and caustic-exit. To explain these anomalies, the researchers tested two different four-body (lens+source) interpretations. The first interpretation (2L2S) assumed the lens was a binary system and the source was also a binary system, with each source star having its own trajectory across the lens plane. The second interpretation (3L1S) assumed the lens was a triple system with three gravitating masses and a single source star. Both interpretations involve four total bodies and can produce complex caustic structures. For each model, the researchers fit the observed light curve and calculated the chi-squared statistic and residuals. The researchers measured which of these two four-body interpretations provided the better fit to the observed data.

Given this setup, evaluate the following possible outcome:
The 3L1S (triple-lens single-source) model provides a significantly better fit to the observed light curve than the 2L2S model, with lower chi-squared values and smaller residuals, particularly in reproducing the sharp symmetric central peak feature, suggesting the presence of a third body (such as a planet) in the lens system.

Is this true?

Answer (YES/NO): NO